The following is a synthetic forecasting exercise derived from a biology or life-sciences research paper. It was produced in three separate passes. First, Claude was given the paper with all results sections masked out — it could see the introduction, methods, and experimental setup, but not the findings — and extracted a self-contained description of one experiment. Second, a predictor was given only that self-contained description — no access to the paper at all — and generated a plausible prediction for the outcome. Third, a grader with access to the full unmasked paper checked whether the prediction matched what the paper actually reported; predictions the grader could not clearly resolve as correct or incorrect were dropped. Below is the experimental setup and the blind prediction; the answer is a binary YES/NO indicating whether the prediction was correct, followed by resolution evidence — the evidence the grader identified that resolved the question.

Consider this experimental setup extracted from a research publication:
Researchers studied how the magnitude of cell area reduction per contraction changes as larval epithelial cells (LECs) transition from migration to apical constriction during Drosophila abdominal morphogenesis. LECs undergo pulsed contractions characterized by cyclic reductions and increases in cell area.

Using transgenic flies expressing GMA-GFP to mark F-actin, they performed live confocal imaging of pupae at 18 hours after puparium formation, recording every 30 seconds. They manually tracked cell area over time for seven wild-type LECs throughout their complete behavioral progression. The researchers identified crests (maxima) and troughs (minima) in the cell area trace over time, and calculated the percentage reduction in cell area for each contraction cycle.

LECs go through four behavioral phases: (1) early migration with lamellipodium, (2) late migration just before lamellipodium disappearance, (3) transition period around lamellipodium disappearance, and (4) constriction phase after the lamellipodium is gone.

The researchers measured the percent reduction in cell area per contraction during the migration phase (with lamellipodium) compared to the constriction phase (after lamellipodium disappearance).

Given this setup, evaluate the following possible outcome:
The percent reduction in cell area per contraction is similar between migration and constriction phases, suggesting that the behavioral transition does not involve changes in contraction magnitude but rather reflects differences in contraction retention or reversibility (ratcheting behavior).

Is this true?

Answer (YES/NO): NO